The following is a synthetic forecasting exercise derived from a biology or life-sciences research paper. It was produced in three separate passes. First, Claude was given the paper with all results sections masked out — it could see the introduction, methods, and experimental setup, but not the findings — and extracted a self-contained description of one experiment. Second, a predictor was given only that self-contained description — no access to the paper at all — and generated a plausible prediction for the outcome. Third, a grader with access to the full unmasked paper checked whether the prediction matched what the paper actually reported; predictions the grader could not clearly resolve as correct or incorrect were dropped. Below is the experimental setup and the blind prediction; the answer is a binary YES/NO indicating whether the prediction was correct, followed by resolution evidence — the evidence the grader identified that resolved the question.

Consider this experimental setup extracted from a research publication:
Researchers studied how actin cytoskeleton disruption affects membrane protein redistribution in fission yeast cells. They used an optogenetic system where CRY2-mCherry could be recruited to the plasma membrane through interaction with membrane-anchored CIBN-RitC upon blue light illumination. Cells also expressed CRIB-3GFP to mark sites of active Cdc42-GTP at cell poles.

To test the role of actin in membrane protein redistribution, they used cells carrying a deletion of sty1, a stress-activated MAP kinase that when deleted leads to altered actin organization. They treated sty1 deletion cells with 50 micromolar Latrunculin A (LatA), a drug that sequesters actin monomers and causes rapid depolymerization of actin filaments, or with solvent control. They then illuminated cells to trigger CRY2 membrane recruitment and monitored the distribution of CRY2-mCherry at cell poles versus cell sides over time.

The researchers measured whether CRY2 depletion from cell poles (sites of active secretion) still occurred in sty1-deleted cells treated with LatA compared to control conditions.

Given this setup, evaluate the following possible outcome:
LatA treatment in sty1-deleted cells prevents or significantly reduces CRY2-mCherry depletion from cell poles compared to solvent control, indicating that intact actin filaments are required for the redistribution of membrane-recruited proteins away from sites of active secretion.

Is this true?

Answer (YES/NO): NO